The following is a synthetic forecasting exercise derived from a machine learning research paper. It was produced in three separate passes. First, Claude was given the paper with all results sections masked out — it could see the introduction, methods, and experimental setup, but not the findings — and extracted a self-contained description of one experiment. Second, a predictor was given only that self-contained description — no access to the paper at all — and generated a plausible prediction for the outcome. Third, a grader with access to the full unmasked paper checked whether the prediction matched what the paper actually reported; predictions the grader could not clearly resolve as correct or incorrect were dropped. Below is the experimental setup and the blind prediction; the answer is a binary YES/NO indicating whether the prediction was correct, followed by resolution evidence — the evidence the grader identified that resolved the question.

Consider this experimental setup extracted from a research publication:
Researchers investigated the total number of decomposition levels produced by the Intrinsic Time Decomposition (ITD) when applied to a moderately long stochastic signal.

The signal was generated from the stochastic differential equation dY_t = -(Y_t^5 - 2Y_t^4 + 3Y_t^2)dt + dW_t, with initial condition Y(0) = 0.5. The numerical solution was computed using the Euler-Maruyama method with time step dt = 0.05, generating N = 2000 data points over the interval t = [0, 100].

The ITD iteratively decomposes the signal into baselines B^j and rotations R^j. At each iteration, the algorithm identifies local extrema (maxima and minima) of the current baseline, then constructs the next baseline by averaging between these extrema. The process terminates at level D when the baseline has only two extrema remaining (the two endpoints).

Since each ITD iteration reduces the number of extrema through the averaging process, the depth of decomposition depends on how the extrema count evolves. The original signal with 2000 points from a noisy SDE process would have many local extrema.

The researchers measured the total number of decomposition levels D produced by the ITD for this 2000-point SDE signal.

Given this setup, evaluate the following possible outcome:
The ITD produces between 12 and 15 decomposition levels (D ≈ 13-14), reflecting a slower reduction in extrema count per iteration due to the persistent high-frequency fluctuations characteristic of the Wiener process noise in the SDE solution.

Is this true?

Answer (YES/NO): NO